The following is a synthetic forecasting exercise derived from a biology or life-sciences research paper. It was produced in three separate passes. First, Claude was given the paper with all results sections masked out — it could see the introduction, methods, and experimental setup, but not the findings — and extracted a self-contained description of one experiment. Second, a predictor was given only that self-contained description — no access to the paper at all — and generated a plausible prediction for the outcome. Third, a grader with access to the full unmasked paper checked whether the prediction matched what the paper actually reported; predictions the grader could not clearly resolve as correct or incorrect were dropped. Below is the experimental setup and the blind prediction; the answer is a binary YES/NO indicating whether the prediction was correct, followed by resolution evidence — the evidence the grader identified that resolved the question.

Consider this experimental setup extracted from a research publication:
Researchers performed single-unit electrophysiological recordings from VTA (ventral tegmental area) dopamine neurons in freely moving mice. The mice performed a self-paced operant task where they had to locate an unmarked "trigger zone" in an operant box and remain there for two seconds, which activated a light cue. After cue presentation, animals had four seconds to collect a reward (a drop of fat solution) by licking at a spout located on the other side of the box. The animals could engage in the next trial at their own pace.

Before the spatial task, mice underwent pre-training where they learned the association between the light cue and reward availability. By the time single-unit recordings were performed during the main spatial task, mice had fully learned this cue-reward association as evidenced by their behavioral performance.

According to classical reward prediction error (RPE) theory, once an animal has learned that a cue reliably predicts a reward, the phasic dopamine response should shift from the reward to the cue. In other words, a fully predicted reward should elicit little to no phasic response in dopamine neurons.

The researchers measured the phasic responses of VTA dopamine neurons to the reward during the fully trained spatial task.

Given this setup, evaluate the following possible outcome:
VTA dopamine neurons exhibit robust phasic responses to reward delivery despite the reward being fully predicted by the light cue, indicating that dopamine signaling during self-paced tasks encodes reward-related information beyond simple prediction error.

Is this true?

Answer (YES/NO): YES